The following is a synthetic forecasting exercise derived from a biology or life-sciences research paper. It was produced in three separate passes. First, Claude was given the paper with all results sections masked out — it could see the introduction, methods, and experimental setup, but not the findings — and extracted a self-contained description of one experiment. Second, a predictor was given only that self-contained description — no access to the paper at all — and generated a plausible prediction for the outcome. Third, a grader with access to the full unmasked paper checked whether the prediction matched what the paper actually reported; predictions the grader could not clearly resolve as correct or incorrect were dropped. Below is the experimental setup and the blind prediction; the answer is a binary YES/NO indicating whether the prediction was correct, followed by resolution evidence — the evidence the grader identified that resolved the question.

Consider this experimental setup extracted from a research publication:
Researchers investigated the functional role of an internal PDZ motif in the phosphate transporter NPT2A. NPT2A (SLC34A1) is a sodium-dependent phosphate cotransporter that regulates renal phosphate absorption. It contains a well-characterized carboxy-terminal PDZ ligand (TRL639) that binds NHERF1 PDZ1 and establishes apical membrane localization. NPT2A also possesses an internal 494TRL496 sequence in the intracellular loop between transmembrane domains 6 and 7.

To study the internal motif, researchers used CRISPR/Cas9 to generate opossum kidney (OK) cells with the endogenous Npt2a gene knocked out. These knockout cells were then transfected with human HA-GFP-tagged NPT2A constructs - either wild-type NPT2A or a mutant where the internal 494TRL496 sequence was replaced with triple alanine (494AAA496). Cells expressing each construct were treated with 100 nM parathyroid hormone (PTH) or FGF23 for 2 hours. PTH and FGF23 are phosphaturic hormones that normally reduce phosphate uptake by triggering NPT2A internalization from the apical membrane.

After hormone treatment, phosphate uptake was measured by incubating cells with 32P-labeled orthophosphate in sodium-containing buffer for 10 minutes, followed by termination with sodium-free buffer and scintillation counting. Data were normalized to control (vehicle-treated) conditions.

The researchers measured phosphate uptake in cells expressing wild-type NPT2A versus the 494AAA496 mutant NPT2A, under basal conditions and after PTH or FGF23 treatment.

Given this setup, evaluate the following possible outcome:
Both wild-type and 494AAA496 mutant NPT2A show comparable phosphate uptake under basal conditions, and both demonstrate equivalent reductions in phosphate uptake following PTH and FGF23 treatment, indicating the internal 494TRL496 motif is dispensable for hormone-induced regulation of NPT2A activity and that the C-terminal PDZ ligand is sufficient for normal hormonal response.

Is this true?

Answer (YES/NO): NO